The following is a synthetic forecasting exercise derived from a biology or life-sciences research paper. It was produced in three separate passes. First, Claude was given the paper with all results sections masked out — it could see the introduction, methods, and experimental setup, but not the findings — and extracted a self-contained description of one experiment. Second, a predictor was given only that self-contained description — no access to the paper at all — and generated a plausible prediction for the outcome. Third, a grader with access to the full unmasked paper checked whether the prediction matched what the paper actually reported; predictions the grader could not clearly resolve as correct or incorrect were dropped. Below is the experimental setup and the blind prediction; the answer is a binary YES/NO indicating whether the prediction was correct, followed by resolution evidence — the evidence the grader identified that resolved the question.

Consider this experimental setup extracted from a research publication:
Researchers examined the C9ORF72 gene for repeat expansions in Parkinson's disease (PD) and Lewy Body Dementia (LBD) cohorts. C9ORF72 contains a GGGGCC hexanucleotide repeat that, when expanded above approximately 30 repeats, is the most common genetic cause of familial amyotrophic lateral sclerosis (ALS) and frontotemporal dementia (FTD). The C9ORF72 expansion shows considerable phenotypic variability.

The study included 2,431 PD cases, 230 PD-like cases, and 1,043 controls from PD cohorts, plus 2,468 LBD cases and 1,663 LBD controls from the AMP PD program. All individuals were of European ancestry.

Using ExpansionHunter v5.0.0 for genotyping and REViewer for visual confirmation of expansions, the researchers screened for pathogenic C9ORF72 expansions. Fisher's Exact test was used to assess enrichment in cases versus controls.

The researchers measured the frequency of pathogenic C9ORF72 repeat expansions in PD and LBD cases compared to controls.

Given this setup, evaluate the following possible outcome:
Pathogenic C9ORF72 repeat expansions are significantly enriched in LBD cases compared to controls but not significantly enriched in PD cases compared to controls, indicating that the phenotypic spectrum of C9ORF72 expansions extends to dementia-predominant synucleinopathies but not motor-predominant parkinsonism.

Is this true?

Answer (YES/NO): NO